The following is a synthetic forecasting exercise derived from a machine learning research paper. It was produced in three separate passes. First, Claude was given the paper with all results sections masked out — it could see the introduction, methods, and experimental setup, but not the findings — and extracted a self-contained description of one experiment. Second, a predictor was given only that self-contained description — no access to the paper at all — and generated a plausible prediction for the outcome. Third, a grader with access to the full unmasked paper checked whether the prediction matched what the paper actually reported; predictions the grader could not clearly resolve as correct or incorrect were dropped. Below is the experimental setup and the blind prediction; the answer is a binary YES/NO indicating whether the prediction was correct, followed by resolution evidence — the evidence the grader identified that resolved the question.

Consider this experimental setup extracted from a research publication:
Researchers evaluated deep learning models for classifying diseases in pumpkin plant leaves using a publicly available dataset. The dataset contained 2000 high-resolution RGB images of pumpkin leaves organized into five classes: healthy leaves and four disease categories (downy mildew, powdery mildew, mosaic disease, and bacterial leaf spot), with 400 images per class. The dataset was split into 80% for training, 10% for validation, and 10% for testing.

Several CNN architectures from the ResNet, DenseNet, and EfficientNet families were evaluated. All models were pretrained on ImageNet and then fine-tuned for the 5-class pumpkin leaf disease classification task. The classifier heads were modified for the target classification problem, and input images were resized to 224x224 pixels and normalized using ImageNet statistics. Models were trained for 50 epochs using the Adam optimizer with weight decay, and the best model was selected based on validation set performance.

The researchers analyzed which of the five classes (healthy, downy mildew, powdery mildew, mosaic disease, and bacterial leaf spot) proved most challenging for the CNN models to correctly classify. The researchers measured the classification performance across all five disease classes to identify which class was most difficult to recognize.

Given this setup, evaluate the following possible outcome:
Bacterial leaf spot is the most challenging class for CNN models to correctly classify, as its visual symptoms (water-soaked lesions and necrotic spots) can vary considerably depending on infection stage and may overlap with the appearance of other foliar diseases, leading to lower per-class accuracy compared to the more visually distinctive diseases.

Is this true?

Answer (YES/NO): NO